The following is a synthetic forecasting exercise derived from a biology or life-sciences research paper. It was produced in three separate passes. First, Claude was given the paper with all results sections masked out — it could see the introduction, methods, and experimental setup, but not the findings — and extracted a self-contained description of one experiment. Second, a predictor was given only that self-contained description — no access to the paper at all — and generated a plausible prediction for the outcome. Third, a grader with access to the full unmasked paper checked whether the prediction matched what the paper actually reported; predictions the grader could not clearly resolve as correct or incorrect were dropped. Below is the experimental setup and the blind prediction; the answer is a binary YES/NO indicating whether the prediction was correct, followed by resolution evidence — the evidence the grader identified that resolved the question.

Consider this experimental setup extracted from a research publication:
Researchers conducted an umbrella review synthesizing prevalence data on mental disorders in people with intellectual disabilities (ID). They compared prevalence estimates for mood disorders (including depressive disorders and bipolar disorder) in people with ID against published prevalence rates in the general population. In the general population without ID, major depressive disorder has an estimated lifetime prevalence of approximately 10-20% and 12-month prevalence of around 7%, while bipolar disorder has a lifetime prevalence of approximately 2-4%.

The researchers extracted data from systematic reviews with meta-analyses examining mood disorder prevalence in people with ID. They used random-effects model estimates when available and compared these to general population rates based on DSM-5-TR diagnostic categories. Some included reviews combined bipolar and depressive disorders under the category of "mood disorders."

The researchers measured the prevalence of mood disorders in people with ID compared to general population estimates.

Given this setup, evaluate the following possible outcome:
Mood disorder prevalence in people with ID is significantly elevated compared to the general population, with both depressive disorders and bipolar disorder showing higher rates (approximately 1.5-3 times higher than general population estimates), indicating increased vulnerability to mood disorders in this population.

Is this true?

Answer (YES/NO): NO